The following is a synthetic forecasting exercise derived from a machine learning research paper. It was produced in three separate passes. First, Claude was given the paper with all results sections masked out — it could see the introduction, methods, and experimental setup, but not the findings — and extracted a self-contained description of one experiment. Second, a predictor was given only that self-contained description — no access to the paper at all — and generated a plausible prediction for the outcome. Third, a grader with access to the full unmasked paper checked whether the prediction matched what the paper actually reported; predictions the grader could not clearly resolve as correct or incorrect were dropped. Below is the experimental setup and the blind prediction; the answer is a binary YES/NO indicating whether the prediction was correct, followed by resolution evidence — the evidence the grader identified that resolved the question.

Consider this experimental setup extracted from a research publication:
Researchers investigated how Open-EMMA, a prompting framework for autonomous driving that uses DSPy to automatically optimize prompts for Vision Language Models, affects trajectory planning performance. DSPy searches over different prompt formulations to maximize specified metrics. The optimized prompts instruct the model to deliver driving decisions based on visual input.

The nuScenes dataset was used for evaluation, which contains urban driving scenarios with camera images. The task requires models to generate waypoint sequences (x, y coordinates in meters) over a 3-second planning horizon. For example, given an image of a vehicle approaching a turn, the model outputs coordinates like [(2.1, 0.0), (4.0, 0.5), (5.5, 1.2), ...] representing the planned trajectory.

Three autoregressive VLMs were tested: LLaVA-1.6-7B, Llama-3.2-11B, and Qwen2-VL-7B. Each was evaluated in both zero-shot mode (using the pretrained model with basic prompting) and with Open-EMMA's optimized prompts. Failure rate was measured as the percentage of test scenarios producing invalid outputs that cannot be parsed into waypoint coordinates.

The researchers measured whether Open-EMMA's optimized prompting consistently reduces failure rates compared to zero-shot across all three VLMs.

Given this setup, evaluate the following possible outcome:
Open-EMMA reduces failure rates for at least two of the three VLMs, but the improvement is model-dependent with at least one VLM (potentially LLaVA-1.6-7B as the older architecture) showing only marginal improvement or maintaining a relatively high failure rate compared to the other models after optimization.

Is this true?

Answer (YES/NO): NO